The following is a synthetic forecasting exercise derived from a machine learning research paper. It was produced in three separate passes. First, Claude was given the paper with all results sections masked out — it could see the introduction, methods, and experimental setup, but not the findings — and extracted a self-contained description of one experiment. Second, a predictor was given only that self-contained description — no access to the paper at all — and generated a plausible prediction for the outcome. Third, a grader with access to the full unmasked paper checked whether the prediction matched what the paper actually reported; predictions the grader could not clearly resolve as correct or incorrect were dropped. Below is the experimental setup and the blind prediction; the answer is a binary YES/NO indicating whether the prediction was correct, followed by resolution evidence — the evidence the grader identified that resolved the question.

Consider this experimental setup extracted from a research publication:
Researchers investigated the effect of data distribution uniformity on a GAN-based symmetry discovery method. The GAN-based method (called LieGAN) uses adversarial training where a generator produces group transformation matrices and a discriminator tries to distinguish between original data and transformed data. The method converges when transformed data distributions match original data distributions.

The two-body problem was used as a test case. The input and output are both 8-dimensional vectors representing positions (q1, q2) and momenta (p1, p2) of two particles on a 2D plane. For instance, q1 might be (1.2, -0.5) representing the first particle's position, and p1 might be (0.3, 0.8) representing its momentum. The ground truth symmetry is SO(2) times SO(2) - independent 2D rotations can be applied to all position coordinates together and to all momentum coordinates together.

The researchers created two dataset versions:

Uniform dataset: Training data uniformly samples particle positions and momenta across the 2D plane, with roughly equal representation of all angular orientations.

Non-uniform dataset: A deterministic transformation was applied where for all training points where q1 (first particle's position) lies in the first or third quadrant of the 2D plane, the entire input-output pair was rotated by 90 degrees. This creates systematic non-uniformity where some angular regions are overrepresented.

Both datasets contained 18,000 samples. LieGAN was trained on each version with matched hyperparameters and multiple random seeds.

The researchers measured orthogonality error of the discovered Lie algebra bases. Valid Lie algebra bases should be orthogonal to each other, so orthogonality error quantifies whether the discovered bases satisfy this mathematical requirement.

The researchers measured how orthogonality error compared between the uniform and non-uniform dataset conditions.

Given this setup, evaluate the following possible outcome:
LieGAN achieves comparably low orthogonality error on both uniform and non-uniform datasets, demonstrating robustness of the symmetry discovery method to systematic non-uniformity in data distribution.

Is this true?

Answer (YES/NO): YES